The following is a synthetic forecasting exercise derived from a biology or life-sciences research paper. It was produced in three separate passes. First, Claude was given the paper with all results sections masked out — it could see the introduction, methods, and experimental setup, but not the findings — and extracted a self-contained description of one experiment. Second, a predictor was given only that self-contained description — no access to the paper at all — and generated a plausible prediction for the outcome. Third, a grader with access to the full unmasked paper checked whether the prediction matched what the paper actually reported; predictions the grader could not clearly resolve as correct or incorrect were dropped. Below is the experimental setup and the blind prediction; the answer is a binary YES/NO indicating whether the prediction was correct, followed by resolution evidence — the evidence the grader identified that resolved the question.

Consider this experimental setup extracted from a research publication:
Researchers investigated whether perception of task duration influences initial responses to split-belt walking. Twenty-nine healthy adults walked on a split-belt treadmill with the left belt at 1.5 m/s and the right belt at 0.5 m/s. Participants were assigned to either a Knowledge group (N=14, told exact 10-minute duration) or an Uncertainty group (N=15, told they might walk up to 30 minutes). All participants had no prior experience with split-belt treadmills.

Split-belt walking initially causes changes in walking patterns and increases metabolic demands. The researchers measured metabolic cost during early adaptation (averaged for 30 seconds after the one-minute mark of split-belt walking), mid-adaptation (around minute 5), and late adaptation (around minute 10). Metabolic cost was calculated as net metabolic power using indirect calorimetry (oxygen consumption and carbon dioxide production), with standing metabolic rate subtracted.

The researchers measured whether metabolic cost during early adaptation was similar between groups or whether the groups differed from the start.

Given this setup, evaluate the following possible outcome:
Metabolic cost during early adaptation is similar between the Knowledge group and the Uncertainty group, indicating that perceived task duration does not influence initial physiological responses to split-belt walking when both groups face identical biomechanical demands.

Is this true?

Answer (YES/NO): YES